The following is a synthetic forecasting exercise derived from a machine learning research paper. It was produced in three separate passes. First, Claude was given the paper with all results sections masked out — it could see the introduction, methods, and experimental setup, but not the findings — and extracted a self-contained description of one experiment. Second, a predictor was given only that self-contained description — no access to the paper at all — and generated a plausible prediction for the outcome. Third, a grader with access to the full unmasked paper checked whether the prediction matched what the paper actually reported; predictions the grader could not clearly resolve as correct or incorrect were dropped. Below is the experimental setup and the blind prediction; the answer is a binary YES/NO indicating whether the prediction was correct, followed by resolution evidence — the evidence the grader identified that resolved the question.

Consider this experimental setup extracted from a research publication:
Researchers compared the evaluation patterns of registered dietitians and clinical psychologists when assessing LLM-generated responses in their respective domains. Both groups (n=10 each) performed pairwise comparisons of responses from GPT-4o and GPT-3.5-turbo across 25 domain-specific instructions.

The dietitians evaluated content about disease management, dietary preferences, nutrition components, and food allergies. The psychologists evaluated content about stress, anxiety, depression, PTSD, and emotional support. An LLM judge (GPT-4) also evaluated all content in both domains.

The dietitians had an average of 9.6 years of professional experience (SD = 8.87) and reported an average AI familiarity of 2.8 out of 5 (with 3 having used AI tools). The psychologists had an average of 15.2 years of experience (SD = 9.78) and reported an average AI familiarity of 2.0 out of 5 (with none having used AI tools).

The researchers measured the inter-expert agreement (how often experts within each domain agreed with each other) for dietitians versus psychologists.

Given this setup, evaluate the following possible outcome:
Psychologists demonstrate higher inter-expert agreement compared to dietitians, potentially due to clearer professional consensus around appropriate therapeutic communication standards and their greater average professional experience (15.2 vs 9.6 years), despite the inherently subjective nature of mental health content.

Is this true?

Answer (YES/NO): NO